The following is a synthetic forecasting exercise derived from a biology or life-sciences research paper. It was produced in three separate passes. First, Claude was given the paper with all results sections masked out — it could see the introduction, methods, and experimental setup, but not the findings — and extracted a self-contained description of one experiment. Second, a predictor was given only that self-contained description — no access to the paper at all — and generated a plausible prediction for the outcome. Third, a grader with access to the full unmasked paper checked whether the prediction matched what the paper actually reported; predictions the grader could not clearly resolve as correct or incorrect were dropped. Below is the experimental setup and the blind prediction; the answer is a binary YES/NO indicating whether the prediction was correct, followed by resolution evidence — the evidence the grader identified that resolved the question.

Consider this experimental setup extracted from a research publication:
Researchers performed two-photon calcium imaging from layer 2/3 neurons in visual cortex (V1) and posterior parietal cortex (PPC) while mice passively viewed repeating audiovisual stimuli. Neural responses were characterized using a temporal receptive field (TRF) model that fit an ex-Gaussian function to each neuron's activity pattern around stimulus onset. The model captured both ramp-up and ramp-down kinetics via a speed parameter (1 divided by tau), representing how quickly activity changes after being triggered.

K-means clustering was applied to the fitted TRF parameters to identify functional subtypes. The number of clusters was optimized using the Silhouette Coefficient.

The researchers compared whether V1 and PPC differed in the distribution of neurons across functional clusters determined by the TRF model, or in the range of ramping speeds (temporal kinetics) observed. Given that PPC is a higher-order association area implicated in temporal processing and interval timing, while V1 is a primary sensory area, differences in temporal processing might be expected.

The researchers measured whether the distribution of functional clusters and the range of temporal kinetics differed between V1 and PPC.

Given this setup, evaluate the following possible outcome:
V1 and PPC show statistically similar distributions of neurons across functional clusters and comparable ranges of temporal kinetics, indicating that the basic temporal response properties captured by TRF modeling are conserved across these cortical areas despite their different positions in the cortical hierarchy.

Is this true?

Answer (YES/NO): NO